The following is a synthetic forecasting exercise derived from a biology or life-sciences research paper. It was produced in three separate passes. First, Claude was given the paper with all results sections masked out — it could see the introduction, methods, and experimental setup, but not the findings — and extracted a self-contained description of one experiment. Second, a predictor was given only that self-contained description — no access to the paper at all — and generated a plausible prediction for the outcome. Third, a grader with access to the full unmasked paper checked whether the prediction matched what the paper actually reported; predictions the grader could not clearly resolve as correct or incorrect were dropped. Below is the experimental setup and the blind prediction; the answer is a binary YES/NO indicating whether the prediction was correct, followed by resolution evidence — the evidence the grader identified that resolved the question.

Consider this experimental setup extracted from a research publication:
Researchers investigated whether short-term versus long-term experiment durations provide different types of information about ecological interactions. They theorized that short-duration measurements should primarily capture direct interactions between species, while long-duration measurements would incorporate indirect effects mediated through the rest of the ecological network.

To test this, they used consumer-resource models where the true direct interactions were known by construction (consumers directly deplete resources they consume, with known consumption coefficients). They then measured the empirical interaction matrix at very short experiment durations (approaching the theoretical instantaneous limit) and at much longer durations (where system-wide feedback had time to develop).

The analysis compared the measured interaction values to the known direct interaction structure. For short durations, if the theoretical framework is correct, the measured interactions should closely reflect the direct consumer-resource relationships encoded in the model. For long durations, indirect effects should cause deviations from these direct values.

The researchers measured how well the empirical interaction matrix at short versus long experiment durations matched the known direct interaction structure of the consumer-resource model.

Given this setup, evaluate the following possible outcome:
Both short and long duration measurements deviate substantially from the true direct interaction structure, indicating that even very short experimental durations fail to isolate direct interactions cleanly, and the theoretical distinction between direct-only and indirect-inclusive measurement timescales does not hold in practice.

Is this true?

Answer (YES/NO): NO